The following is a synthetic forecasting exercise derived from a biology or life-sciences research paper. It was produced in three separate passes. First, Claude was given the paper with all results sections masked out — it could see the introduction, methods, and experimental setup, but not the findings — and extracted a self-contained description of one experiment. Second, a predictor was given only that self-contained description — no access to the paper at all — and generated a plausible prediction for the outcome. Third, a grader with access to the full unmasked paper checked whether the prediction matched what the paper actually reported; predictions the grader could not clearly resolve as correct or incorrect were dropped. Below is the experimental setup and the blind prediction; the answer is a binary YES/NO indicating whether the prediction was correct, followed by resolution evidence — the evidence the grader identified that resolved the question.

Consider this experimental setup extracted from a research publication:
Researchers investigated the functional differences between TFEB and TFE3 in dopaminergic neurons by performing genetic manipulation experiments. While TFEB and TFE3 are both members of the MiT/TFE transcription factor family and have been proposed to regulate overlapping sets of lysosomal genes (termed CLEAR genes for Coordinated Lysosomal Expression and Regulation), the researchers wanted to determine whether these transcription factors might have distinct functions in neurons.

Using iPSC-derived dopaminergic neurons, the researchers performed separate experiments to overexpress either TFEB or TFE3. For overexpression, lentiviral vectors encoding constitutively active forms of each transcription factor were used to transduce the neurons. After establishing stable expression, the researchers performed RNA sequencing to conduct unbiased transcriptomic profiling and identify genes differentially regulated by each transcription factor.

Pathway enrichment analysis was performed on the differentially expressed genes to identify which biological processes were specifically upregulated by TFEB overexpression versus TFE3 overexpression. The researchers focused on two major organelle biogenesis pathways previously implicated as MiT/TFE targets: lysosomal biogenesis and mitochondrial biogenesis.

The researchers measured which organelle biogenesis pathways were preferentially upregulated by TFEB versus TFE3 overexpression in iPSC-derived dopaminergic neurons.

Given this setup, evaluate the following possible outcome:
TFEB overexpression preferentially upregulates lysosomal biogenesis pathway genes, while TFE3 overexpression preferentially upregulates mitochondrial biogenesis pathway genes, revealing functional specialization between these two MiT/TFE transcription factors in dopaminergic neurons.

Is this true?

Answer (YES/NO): NO